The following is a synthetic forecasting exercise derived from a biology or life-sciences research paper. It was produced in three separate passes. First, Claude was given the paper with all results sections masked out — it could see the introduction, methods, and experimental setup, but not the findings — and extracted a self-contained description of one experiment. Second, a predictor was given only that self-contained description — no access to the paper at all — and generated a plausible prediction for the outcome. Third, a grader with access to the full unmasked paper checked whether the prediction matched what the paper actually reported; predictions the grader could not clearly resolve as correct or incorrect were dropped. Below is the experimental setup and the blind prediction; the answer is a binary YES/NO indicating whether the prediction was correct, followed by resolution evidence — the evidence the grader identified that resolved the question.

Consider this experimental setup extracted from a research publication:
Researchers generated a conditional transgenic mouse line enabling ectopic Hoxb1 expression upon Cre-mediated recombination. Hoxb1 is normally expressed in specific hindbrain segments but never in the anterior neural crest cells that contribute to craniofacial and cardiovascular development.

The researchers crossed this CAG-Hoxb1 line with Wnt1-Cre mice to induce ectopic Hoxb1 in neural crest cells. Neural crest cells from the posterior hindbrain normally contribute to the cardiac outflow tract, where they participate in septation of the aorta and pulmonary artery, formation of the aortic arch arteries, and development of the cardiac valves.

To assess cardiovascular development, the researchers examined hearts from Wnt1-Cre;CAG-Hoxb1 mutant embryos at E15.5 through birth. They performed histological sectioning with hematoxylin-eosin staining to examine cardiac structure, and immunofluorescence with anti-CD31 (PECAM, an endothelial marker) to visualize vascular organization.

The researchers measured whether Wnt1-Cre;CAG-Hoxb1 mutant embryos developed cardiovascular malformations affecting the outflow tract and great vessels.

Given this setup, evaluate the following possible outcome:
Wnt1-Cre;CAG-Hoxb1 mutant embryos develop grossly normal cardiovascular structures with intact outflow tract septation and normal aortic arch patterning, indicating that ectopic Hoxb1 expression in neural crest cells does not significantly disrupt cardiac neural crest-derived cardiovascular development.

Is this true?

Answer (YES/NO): NO